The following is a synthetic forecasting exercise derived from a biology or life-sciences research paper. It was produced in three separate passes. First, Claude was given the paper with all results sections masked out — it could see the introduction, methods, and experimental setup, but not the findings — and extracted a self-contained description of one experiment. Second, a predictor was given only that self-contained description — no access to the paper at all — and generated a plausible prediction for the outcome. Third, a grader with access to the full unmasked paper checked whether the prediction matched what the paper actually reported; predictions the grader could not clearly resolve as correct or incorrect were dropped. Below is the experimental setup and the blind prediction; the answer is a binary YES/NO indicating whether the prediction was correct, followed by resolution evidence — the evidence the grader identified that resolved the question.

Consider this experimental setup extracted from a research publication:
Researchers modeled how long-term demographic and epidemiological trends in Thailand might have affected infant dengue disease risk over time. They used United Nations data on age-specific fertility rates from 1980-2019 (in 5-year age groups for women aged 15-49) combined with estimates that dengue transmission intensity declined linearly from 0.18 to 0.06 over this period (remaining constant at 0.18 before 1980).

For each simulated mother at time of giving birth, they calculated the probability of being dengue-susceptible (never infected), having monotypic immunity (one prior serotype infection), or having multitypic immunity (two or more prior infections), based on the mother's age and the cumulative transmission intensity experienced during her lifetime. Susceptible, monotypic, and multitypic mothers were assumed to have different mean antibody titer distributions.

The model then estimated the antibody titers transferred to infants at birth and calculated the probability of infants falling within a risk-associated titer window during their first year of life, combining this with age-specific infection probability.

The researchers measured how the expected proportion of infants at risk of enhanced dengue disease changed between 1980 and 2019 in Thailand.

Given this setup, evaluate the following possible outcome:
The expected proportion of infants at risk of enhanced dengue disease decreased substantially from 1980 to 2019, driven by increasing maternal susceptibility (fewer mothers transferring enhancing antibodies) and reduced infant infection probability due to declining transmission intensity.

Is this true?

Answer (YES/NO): YES